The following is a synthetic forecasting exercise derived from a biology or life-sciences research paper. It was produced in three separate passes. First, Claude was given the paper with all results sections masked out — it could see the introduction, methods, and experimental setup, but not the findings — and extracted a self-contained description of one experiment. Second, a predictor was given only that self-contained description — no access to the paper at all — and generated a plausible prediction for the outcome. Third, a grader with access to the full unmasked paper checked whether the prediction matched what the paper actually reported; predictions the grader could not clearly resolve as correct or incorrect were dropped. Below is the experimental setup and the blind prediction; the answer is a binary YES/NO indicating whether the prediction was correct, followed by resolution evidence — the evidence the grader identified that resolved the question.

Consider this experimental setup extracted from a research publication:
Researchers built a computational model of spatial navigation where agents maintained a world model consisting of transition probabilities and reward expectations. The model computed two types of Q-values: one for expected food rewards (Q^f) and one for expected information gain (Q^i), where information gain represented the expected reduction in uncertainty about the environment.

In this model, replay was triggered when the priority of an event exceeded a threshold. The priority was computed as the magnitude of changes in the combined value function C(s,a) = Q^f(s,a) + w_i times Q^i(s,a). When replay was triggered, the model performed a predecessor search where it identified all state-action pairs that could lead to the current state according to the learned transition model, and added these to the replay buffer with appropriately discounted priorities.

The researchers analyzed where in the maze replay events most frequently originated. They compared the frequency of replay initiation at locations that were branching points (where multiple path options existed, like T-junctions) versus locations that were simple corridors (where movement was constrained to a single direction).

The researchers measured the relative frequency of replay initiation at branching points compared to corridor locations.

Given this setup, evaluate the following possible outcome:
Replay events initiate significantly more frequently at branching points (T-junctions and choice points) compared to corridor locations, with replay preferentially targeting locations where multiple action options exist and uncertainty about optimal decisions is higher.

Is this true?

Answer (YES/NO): NO